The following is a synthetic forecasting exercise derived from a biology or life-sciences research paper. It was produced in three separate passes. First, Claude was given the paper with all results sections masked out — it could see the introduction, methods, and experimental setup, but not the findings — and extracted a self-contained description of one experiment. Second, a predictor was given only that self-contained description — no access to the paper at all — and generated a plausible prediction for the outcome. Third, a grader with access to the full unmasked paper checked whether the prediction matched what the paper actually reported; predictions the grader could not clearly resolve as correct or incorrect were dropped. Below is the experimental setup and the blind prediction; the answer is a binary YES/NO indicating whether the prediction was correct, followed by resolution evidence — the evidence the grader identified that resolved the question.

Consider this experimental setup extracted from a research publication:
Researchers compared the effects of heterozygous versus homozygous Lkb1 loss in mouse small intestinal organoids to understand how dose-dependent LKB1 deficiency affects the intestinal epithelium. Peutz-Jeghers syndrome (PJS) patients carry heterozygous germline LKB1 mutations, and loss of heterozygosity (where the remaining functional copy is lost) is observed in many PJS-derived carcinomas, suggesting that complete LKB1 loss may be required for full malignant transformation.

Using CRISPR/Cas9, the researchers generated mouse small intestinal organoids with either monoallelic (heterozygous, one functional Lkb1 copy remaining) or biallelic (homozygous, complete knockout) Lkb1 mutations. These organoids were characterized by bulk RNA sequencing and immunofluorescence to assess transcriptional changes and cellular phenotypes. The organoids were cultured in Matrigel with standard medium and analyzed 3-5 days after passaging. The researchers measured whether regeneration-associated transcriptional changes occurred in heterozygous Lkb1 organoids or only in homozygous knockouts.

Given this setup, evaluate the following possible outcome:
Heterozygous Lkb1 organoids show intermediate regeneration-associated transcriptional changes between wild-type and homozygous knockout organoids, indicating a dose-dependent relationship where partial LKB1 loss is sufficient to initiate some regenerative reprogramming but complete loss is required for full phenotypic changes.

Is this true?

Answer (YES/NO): YES